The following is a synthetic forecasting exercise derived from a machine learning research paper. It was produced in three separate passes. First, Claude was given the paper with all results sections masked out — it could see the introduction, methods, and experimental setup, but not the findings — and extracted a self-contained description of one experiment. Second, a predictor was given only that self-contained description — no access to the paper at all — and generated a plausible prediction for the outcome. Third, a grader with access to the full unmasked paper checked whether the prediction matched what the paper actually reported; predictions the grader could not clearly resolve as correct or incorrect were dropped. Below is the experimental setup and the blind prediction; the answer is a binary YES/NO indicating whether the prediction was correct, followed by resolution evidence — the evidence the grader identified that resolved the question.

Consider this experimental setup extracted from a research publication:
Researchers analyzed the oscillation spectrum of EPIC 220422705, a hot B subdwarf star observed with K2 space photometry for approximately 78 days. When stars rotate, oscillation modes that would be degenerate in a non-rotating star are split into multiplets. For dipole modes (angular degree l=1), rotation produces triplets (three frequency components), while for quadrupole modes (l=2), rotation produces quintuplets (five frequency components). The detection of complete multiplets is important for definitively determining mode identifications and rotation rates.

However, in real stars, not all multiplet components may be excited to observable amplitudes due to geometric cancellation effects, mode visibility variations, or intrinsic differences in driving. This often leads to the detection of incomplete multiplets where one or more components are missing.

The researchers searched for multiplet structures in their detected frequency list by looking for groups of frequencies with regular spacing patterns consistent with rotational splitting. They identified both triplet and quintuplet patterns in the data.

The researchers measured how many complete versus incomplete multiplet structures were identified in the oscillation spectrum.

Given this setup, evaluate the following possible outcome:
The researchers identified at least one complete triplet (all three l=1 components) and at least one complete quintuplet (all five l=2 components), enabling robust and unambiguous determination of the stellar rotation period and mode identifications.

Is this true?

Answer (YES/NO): NO